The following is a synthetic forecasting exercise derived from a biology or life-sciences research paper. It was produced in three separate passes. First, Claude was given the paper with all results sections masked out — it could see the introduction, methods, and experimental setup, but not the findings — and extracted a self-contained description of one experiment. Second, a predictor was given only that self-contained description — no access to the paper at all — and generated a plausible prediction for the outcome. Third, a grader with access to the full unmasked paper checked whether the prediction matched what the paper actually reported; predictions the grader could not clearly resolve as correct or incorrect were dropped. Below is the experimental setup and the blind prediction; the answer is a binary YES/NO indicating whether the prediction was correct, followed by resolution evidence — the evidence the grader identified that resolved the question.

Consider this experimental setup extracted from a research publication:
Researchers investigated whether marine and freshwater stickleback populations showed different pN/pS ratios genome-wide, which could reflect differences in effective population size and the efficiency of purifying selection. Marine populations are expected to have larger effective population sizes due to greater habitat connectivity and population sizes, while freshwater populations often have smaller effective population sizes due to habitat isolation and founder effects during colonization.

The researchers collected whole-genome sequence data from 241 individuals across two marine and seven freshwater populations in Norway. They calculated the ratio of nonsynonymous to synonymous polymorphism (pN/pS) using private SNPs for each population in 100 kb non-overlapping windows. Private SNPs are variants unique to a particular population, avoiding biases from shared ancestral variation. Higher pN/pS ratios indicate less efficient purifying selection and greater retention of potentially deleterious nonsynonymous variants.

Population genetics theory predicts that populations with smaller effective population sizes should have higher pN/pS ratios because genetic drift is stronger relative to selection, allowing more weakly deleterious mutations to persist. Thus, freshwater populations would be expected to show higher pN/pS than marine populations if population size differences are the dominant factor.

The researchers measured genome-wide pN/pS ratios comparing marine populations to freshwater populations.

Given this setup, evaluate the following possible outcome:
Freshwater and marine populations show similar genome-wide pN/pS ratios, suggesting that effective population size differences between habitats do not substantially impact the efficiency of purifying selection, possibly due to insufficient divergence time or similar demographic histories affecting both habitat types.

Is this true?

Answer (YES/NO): YES